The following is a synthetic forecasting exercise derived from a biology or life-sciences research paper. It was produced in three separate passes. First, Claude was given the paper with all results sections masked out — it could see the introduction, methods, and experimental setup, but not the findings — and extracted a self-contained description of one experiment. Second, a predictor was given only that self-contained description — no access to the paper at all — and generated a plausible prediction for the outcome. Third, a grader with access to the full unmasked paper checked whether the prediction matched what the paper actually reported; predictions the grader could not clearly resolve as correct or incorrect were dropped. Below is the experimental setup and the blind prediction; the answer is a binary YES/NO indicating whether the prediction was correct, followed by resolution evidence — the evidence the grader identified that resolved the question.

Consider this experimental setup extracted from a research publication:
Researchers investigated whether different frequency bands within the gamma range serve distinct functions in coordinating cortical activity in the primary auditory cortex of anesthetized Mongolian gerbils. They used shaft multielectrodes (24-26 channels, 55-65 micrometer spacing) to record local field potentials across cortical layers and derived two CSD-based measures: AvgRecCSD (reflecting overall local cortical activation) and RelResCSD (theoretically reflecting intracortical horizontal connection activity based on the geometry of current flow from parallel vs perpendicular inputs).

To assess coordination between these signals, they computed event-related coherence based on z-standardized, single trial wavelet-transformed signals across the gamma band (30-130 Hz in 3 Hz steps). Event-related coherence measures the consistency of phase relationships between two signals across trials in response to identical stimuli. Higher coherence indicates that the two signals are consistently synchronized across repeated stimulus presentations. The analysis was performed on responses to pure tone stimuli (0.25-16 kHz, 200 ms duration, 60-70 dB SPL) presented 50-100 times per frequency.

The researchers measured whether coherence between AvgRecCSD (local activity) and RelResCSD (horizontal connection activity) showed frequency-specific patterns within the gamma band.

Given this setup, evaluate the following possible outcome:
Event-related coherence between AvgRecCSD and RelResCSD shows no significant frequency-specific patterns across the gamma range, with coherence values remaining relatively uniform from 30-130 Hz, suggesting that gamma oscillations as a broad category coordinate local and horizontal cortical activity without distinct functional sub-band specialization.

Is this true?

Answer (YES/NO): NO